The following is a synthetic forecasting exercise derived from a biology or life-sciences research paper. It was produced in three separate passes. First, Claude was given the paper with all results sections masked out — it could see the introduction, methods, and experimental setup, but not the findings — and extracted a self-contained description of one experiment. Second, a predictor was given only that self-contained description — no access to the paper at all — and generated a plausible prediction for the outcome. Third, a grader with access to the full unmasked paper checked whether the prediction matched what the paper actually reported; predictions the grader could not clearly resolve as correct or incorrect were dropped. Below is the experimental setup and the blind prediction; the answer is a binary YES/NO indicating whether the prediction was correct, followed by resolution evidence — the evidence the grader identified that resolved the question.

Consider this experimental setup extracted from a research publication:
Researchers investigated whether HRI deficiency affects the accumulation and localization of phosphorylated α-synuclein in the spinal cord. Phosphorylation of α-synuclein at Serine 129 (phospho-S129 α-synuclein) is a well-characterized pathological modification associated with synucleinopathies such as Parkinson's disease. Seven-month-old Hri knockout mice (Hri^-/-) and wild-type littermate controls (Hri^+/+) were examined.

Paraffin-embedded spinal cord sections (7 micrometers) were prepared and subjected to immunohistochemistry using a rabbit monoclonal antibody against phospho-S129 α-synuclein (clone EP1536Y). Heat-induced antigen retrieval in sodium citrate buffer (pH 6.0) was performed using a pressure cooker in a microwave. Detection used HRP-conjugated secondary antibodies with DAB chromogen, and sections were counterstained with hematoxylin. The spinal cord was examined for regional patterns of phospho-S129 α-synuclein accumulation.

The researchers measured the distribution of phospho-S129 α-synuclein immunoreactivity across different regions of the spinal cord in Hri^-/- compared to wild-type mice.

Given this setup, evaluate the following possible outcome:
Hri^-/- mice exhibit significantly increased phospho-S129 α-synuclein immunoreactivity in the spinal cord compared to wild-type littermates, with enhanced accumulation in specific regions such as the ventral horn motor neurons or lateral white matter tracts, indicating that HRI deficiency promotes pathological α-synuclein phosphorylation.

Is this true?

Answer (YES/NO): NO